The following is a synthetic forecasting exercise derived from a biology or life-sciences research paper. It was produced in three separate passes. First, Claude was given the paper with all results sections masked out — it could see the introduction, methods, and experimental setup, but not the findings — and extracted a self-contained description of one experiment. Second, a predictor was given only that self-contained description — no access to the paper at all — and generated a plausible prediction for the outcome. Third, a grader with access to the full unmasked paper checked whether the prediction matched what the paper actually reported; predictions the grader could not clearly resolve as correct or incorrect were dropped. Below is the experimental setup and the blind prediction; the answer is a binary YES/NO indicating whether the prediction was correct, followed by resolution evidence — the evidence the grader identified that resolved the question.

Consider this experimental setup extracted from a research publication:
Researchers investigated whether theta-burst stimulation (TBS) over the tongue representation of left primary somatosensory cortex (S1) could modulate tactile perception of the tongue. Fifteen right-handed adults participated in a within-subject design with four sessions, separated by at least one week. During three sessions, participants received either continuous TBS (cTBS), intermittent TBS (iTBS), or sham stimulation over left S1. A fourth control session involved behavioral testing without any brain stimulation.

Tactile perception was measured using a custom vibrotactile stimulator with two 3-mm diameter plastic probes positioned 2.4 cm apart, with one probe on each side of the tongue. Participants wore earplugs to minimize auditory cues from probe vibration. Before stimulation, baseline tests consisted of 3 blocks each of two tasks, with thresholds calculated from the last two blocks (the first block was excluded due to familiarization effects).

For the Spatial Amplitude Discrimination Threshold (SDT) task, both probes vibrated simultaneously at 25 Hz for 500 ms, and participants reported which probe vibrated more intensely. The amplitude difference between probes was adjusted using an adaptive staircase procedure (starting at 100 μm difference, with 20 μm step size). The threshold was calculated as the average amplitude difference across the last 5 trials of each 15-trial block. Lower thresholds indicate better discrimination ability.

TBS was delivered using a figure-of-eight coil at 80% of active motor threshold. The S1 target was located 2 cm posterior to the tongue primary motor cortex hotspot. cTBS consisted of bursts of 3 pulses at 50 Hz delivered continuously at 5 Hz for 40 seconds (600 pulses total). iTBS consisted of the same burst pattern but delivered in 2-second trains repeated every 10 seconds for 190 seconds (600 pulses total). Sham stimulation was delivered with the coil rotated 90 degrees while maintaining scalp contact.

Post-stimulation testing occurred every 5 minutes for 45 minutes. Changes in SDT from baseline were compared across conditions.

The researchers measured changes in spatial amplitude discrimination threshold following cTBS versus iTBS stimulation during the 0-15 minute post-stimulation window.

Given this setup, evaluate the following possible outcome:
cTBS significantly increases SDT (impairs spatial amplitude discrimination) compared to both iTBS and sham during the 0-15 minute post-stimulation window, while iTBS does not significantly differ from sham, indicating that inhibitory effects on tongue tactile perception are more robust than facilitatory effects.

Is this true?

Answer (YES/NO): NO